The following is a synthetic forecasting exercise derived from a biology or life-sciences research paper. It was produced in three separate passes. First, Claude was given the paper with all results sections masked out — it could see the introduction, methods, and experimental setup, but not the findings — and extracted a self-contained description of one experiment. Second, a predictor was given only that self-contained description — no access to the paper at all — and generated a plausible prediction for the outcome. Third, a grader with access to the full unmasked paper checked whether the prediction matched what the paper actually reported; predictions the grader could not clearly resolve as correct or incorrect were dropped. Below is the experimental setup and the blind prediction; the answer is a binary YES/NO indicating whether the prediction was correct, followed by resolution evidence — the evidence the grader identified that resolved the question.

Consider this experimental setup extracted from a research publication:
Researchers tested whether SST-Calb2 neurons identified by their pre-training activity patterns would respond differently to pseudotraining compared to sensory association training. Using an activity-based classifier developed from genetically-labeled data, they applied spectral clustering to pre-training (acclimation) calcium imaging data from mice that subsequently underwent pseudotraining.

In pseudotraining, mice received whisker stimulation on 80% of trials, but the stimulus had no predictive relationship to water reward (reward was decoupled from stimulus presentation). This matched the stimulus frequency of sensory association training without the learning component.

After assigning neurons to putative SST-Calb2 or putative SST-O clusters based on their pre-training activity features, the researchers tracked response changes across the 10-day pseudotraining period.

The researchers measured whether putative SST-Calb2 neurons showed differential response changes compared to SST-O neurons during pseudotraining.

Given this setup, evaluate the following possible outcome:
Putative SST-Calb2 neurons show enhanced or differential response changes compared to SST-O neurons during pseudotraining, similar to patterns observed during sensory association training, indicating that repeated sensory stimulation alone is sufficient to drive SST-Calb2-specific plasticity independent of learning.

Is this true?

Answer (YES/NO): NO